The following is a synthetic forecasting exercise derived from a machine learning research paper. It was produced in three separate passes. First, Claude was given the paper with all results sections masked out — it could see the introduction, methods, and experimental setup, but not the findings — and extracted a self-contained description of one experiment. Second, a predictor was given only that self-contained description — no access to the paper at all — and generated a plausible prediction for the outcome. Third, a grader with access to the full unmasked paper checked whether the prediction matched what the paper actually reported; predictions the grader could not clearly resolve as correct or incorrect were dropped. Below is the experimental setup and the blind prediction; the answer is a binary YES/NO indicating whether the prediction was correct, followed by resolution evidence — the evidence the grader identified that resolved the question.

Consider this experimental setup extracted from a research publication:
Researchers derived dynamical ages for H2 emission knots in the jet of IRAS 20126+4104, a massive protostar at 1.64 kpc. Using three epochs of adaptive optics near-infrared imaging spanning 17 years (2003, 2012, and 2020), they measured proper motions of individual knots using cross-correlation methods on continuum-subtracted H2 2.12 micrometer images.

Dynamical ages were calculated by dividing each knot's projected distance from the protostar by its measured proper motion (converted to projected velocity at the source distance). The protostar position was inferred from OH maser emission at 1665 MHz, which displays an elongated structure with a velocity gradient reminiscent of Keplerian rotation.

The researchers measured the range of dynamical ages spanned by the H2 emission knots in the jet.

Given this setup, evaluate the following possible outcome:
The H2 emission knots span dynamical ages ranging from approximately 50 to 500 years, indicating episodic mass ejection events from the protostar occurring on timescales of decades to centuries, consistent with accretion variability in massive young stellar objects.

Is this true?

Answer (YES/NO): NO